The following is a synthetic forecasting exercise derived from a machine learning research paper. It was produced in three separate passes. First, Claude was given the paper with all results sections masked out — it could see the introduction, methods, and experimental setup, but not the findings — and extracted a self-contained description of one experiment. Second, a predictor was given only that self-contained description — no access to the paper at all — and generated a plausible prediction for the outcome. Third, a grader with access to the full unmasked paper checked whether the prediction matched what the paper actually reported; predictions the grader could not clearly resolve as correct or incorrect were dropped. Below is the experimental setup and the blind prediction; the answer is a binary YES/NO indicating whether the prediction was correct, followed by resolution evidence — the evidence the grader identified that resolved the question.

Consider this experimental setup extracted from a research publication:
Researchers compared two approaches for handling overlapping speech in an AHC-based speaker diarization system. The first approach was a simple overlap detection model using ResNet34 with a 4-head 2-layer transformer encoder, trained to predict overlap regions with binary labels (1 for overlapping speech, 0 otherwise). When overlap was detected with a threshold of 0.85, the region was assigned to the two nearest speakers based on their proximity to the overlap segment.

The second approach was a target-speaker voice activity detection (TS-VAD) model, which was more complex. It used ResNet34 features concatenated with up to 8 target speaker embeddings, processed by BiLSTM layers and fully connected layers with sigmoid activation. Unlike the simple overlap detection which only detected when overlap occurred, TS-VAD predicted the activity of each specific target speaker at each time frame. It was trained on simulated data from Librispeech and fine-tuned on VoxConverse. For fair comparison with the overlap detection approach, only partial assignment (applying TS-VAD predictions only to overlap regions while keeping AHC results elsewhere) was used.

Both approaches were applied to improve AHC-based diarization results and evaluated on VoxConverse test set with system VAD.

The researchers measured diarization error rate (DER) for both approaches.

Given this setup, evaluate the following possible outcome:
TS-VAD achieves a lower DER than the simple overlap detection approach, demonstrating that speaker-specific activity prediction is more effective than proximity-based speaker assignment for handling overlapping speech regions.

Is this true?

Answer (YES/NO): YES